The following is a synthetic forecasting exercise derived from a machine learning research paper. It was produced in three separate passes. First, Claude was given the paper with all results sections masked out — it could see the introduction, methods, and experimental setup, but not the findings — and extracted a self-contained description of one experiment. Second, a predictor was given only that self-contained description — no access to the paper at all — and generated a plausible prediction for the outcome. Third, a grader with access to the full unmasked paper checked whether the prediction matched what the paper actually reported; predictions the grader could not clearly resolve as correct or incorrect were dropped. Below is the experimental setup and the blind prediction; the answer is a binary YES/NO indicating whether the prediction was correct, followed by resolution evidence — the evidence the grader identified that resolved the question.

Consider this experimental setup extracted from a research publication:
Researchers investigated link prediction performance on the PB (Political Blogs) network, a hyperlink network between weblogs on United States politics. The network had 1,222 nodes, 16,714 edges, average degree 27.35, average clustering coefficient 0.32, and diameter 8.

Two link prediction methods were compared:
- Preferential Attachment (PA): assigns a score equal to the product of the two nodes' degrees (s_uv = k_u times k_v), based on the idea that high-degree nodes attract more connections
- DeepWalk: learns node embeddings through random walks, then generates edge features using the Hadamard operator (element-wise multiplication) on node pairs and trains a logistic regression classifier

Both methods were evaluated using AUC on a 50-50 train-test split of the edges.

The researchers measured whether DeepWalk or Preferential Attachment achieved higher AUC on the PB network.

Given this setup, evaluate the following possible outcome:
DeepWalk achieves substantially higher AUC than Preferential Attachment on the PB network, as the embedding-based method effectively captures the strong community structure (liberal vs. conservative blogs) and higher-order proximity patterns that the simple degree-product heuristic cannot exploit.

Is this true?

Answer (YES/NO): NO